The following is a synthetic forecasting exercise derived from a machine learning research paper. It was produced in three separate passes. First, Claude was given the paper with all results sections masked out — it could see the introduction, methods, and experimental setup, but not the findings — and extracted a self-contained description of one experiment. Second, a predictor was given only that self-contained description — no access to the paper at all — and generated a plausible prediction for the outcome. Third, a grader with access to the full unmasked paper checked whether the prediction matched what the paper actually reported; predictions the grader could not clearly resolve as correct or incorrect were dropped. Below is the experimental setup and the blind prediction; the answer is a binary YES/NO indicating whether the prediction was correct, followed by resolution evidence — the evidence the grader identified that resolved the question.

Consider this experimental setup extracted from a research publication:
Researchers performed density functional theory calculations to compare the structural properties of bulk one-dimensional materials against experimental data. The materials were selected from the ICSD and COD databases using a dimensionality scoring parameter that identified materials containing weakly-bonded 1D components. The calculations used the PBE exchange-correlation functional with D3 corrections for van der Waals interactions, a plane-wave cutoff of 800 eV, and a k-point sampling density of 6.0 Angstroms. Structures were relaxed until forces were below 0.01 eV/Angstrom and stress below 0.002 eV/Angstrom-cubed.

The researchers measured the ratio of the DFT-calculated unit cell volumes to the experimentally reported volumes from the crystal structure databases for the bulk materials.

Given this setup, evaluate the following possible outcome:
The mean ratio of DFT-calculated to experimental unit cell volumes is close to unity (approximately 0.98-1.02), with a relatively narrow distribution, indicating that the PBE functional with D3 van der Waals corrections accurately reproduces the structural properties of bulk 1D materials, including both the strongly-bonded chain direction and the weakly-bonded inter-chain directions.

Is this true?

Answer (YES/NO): YES